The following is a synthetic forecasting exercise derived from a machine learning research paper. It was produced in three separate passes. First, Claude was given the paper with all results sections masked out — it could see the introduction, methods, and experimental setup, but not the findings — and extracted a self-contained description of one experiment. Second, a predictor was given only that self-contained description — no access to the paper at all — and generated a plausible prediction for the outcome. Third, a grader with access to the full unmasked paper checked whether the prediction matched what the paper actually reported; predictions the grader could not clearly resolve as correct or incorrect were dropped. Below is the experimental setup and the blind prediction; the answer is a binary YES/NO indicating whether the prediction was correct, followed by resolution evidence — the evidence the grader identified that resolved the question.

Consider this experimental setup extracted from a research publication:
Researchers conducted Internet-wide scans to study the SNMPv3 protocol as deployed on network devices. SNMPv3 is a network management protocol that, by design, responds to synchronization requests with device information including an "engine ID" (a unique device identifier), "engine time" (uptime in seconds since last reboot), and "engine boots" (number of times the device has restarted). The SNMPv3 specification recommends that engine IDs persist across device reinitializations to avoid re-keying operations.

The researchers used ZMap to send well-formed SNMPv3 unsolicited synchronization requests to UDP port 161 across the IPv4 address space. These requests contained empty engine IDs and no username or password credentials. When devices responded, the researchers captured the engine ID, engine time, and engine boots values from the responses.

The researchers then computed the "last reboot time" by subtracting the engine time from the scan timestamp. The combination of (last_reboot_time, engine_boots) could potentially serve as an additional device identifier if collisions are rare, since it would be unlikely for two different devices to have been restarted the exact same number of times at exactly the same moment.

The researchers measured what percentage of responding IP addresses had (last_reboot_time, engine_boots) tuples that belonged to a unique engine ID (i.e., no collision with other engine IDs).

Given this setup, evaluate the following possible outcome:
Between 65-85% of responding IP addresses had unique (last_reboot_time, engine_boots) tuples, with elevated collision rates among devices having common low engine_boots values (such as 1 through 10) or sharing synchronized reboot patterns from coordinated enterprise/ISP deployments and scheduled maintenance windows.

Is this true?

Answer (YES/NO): NO